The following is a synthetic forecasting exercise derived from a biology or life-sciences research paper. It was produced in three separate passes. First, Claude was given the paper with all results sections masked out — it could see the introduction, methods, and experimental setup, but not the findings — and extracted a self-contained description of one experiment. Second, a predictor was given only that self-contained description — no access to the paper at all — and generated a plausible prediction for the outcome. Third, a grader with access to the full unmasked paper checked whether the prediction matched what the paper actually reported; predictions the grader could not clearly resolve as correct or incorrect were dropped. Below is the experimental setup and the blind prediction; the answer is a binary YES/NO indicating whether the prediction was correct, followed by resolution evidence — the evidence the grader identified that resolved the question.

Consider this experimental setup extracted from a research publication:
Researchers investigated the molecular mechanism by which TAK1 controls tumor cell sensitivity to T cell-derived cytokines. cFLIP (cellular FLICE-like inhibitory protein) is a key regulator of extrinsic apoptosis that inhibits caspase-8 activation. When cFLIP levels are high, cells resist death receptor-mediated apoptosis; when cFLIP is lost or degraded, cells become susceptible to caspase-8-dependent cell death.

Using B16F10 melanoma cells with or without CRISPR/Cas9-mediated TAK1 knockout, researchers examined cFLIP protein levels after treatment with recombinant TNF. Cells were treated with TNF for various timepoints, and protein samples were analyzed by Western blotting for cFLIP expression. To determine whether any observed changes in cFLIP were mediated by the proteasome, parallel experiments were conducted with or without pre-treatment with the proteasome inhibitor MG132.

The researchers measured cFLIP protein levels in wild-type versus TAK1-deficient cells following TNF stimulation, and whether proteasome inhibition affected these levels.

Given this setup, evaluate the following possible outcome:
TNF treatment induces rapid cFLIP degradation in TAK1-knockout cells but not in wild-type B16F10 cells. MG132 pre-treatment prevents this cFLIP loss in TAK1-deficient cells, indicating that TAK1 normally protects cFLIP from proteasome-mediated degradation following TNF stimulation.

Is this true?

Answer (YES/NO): YES